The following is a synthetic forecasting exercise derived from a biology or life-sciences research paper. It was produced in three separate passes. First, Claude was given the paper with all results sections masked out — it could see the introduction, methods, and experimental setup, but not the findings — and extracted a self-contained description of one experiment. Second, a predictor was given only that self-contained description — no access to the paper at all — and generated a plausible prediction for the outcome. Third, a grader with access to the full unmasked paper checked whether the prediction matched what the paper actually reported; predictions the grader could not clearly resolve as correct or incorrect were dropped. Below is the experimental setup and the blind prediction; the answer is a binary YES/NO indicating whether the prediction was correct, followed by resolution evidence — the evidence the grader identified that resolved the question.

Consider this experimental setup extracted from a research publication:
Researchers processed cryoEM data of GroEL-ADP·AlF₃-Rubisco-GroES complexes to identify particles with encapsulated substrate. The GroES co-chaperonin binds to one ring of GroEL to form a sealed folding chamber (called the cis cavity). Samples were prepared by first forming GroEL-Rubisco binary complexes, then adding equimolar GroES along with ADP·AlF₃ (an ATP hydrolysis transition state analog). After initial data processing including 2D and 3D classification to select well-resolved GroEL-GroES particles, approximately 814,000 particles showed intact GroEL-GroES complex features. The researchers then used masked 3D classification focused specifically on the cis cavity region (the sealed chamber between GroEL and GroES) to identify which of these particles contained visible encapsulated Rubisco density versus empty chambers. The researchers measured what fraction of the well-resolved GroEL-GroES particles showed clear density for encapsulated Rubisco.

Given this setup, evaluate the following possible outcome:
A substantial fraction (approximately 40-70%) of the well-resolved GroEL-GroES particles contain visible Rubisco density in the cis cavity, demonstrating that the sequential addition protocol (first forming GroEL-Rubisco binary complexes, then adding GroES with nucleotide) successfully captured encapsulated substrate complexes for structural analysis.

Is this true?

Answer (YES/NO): NO